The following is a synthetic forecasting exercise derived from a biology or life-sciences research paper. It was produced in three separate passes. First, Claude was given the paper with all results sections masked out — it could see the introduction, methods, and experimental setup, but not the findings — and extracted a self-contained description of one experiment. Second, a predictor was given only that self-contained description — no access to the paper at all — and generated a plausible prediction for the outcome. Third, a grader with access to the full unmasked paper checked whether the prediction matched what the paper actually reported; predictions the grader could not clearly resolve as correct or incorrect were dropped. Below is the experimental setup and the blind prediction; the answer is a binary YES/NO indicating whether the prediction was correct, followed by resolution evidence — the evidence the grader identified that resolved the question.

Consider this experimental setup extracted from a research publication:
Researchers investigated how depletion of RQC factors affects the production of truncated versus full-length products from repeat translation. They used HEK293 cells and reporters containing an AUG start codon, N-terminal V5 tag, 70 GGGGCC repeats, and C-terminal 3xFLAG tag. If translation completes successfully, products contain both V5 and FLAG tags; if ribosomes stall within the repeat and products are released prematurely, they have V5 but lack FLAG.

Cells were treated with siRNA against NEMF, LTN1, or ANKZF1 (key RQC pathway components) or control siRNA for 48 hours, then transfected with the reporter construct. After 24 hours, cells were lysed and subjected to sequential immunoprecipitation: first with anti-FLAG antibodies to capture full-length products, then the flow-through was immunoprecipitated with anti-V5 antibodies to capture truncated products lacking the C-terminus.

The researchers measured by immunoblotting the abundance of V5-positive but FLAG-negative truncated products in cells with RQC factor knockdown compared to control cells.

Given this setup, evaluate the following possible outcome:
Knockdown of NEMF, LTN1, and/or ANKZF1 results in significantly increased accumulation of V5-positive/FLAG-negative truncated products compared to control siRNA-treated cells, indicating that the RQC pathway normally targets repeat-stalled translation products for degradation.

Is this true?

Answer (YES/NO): YES